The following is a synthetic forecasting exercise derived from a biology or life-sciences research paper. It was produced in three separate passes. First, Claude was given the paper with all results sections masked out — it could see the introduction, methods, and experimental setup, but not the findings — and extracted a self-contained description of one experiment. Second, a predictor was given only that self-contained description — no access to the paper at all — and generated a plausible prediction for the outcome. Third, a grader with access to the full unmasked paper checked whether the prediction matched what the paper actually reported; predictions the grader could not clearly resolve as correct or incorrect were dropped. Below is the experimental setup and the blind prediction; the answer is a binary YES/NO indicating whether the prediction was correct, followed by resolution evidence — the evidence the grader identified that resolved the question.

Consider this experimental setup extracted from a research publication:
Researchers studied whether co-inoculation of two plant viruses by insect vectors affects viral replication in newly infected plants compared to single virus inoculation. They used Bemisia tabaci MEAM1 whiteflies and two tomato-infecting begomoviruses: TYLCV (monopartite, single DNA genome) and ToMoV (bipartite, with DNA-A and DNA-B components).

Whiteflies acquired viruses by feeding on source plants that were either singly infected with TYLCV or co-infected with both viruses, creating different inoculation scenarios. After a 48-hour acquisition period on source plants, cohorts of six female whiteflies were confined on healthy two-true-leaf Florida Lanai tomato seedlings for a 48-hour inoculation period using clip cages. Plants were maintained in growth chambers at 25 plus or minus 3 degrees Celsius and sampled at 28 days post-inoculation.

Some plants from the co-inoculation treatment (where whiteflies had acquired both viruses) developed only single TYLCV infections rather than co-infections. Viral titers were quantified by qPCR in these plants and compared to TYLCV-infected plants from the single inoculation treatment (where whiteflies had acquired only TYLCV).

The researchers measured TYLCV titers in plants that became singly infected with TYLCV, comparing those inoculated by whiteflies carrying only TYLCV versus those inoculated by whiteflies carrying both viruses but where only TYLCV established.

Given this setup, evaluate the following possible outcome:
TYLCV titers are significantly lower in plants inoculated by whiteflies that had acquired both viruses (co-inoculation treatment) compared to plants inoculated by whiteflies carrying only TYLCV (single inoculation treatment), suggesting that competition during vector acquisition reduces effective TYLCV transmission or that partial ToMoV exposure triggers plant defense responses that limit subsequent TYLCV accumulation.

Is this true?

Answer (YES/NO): NO